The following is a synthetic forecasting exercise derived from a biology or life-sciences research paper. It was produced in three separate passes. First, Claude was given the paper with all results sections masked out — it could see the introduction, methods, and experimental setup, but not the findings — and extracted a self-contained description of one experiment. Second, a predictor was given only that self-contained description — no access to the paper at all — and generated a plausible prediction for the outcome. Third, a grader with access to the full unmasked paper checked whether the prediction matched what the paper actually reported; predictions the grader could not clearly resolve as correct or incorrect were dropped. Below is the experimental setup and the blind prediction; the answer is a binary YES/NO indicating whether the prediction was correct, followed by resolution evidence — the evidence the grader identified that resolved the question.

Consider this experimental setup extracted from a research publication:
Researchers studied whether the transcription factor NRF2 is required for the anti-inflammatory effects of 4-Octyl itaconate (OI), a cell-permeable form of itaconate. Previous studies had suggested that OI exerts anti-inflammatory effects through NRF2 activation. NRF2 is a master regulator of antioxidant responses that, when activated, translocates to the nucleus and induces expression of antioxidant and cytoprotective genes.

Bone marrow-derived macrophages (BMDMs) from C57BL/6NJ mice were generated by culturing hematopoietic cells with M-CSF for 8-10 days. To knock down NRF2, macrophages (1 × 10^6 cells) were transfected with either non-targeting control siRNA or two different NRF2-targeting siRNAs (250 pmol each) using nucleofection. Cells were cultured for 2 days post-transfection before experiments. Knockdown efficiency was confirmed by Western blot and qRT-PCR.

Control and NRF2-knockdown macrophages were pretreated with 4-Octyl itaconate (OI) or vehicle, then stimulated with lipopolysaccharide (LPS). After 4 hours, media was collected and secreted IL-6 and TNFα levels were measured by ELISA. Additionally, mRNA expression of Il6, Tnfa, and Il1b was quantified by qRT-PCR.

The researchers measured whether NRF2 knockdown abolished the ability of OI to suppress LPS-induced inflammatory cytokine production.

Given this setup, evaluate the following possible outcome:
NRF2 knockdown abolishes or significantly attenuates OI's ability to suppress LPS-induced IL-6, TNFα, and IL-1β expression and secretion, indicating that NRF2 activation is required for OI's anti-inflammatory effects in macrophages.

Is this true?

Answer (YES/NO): NO